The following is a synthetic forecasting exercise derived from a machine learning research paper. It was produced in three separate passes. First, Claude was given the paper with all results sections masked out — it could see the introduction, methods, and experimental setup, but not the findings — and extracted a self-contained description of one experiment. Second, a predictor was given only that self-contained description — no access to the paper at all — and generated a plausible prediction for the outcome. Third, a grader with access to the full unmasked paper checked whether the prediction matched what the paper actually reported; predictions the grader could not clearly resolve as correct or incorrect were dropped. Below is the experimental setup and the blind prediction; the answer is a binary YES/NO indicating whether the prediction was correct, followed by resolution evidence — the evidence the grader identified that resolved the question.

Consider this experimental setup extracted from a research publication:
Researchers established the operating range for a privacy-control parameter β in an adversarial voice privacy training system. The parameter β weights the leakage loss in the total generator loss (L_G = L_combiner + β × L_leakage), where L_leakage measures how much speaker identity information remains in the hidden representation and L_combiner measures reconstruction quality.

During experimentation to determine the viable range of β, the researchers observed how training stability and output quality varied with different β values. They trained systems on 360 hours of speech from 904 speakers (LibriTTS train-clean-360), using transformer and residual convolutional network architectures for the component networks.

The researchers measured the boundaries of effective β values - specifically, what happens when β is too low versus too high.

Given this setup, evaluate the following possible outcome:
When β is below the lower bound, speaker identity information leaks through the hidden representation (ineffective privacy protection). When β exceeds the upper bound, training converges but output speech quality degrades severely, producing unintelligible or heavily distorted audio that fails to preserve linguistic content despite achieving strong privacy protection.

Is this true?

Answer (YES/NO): NO